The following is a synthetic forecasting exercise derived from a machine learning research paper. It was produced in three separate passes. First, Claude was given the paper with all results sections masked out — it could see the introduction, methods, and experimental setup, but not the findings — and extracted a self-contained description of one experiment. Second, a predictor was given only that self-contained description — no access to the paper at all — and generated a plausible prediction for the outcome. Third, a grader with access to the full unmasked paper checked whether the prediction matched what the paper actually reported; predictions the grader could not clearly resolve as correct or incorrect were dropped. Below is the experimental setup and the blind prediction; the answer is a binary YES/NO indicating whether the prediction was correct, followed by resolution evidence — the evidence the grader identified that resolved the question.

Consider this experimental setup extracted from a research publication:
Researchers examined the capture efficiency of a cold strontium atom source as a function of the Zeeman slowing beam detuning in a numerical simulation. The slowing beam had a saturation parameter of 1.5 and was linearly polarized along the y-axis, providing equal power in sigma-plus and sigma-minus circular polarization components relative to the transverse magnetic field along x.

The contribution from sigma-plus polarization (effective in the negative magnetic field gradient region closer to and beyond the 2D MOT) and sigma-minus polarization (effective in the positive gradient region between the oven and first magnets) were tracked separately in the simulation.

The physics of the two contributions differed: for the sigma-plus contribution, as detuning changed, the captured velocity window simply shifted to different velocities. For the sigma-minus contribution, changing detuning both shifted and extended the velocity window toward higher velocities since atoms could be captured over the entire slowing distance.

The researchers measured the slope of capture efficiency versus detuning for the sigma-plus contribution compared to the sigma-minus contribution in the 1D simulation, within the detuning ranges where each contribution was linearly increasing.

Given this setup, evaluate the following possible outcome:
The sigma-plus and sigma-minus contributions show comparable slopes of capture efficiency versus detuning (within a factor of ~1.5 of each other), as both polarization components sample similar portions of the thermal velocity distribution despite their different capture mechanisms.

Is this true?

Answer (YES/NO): NO